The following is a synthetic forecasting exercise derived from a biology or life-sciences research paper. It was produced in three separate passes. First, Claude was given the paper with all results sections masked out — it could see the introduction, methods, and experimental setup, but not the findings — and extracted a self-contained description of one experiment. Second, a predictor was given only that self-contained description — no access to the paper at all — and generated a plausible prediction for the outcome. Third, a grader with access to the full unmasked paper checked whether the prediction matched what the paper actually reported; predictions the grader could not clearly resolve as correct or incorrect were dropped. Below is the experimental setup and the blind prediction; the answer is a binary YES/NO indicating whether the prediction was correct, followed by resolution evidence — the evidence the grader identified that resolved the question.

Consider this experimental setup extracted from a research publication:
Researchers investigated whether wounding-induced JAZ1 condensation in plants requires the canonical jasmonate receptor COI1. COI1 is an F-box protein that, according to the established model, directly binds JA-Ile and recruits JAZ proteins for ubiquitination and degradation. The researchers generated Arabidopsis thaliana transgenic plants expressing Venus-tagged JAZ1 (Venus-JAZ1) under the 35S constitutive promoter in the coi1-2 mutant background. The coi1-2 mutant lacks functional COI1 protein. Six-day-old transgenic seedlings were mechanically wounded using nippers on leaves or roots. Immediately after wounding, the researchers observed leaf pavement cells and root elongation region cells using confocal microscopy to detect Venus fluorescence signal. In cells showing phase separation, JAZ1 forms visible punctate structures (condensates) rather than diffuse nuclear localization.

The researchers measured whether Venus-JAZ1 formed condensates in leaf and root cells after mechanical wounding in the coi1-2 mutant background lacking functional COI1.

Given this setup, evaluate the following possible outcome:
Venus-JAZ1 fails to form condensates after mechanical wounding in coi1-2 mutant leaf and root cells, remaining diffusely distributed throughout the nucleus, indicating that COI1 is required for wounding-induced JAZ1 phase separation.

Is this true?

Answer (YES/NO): NO